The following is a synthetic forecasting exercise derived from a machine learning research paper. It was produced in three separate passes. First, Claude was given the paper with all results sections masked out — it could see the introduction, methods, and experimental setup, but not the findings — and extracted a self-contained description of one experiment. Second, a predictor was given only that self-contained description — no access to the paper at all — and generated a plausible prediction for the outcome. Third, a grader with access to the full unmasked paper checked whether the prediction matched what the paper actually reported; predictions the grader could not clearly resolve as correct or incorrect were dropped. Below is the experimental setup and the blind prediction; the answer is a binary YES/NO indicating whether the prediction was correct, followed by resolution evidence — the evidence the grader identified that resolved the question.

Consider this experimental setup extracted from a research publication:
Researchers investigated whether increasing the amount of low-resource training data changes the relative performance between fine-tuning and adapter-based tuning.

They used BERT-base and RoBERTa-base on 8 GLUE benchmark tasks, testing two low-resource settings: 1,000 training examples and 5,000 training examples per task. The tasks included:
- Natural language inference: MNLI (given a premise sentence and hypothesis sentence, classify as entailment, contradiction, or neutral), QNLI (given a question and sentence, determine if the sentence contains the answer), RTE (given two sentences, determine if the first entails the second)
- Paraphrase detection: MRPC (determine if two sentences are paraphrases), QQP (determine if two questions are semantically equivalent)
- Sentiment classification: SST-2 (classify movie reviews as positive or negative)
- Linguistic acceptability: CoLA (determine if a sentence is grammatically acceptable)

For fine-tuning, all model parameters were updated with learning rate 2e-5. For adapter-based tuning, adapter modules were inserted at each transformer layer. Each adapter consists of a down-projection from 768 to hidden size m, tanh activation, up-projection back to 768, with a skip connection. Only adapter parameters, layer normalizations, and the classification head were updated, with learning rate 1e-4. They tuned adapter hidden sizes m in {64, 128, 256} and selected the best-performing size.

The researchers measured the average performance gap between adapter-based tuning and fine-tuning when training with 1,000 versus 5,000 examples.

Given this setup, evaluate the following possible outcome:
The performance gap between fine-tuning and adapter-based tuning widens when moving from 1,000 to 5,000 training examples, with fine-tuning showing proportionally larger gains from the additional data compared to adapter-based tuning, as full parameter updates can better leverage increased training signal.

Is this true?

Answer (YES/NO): NO